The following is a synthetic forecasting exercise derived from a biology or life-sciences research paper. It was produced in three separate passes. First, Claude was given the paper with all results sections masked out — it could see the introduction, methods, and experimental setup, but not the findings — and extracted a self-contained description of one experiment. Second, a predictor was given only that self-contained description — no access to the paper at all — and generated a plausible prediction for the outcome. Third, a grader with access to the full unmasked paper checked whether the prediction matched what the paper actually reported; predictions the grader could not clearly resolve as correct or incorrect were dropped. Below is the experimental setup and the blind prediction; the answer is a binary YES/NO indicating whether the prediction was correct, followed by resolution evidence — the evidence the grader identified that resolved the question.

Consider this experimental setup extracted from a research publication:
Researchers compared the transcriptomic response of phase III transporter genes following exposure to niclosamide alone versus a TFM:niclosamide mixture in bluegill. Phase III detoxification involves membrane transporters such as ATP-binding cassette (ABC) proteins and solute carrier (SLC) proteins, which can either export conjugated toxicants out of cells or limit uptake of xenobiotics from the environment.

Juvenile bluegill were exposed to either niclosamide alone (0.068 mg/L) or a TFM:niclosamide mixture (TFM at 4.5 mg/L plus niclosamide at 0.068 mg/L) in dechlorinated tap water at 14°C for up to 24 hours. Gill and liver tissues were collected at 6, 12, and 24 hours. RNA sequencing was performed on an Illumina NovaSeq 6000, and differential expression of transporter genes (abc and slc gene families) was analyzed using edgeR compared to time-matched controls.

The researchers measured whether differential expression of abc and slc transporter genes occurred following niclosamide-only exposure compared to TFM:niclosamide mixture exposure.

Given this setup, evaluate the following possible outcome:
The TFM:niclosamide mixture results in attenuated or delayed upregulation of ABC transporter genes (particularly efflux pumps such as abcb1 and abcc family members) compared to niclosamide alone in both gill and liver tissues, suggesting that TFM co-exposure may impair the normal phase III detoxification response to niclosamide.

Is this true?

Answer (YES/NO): NO